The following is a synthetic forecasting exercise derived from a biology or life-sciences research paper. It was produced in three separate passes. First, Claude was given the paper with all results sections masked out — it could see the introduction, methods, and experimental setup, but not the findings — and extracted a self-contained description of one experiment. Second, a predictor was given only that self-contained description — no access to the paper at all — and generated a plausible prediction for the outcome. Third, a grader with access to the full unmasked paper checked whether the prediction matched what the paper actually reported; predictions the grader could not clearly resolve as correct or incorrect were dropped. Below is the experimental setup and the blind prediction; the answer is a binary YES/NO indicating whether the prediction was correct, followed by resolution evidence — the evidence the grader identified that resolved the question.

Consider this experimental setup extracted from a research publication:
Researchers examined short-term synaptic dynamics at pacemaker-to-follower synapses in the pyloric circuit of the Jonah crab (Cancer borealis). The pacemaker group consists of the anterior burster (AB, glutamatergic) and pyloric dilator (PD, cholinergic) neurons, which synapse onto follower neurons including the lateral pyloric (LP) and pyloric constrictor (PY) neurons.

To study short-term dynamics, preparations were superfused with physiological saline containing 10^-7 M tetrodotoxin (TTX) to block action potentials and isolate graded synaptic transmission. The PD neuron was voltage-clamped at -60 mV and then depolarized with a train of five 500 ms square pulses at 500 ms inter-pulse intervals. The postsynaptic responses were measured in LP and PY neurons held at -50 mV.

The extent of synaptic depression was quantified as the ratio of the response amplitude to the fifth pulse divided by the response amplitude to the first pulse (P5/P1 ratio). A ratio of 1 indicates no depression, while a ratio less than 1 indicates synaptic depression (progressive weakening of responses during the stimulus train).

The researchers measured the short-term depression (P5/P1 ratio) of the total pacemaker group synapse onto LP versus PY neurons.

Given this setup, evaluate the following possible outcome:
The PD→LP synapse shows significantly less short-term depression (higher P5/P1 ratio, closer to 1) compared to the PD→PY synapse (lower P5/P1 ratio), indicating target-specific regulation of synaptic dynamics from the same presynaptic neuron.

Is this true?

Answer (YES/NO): NO